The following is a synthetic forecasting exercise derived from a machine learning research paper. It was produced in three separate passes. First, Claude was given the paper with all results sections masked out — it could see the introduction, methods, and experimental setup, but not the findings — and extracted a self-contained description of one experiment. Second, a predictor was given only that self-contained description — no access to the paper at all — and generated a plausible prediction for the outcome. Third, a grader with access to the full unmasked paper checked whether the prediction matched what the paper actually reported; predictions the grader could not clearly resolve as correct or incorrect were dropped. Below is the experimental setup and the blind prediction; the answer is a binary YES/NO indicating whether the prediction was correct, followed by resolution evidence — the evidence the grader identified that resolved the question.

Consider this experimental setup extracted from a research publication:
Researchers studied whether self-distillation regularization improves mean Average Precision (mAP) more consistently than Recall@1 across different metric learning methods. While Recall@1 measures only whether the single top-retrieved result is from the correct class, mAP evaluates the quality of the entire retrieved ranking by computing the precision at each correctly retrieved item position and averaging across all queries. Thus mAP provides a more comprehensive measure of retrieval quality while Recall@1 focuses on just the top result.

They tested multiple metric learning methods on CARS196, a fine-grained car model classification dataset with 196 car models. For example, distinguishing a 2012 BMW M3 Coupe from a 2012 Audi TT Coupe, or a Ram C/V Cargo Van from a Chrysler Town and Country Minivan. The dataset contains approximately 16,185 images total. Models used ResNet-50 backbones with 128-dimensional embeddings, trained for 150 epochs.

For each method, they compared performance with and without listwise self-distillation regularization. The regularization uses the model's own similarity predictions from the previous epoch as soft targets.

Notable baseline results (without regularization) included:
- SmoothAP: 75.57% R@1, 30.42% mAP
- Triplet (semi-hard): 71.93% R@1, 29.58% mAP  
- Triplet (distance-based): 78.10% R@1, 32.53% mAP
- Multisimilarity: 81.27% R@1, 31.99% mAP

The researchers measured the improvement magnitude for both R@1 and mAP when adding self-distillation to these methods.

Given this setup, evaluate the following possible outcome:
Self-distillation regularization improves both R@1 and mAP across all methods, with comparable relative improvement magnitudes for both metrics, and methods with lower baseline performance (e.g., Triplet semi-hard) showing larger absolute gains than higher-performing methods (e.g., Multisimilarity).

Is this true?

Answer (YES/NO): YES